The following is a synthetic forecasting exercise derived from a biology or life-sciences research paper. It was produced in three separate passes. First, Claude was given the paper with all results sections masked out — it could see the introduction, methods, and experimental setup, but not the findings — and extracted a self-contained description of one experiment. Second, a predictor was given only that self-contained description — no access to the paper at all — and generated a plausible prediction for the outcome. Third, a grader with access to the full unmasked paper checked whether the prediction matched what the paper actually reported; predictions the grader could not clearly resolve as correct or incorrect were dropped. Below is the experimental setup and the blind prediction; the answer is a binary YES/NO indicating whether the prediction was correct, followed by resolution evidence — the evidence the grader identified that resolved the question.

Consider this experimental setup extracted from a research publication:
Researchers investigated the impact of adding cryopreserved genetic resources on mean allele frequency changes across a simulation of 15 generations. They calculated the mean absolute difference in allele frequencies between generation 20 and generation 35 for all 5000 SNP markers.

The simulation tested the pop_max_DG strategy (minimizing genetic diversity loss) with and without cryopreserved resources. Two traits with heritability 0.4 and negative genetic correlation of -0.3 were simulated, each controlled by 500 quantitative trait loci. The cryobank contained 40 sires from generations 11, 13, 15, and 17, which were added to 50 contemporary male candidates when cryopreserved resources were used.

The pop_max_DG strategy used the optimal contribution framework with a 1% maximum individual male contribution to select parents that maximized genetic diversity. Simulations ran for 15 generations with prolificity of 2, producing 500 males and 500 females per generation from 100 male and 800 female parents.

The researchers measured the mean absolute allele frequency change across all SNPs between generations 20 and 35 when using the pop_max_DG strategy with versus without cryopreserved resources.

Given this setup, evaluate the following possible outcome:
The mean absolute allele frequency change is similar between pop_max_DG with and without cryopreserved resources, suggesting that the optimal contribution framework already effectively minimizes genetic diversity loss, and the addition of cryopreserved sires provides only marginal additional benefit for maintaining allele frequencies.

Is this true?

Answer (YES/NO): NO